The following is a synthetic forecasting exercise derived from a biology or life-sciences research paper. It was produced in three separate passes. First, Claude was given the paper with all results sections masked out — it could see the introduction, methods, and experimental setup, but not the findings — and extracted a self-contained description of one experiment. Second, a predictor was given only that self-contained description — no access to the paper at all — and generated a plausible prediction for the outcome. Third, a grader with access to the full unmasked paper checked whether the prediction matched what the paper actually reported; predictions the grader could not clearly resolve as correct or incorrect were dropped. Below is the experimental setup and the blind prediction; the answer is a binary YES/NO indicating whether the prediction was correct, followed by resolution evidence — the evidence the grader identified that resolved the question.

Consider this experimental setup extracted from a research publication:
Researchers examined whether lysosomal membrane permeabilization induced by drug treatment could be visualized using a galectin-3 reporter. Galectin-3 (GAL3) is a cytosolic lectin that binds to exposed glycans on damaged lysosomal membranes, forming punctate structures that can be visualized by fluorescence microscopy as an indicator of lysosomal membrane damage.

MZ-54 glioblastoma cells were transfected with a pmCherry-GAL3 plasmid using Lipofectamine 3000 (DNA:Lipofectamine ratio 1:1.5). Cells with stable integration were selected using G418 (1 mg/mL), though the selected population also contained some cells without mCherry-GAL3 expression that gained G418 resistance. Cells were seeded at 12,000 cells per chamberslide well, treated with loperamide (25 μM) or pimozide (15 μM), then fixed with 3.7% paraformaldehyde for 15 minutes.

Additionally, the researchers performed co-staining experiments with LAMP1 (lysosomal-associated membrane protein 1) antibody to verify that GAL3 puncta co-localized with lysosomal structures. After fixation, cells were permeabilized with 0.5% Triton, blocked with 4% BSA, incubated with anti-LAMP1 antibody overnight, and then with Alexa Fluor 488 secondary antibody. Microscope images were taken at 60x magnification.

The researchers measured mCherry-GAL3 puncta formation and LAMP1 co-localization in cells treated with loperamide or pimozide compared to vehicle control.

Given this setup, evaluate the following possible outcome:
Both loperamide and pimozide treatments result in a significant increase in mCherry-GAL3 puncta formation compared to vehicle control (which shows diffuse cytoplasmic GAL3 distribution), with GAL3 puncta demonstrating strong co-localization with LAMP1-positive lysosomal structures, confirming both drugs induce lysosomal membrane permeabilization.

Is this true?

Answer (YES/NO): YES